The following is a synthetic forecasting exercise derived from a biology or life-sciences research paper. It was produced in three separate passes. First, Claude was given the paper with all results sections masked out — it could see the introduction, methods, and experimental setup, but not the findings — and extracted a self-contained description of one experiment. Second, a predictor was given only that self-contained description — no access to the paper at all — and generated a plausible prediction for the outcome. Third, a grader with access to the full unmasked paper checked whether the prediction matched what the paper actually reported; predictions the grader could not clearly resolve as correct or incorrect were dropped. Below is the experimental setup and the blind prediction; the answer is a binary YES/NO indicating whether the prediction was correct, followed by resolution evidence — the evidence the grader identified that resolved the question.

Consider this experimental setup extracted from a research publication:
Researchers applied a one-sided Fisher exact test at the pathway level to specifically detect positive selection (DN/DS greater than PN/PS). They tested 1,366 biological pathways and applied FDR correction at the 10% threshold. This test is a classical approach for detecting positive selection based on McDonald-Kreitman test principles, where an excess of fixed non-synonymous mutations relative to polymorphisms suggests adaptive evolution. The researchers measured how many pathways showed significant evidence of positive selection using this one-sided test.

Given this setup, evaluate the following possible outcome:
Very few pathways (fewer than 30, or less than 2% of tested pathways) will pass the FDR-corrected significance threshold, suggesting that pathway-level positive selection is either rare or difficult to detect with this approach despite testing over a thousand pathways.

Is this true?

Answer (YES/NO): YES